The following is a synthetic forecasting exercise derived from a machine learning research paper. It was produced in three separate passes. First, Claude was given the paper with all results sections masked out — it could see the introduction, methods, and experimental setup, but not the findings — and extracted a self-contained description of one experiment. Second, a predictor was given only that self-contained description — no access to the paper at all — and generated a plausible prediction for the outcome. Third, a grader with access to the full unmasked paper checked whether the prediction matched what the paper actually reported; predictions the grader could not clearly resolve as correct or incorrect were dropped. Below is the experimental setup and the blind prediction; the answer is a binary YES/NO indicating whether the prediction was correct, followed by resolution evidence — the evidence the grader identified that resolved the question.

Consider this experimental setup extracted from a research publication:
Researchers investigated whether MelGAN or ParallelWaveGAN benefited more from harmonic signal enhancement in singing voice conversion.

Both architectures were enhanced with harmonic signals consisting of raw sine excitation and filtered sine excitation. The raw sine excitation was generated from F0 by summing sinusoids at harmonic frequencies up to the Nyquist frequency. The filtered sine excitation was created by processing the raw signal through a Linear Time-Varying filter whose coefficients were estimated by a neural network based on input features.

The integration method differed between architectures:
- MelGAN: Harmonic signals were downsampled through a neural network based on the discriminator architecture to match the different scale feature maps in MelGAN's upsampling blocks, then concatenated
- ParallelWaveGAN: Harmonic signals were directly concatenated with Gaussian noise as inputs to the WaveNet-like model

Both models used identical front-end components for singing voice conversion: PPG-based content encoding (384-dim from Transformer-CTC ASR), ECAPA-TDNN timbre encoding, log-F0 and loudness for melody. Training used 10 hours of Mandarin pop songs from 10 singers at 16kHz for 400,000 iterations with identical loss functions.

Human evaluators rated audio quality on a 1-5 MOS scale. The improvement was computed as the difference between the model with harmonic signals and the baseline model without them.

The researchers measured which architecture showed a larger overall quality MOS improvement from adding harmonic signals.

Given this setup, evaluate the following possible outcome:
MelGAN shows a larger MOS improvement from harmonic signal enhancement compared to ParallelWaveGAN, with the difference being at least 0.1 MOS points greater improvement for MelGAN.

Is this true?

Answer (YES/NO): NO